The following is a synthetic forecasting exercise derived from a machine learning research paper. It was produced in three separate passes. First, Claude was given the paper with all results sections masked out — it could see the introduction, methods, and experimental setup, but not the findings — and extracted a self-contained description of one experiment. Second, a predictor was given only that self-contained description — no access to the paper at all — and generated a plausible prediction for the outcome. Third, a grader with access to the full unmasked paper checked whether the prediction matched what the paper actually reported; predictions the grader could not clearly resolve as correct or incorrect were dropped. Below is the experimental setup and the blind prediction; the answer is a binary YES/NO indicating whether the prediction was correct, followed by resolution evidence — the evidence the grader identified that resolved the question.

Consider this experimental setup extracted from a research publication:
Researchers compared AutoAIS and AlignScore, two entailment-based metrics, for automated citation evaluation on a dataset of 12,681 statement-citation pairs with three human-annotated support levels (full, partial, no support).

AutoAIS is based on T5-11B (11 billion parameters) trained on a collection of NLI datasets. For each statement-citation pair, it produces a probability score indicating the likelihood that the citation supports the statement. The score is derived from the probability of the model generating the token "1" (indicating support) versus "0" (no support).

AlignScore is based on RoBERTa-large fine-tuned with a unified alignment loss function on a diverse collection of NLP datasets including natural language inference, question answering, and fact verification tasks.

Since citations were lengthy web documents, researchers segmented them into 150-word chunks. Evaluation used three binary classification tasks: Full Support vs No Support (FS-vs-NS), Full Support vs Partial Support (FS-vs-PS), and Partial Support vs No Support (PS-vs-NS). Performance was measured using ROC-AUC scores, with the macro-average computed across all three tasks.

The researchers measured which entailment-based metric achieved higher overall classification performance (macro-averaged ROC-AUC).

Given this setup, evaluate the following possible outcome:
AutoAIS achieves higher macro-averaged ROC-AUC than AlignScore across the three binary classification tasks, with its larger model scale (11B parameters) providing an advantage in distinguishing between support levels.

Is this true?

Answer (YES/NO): YES